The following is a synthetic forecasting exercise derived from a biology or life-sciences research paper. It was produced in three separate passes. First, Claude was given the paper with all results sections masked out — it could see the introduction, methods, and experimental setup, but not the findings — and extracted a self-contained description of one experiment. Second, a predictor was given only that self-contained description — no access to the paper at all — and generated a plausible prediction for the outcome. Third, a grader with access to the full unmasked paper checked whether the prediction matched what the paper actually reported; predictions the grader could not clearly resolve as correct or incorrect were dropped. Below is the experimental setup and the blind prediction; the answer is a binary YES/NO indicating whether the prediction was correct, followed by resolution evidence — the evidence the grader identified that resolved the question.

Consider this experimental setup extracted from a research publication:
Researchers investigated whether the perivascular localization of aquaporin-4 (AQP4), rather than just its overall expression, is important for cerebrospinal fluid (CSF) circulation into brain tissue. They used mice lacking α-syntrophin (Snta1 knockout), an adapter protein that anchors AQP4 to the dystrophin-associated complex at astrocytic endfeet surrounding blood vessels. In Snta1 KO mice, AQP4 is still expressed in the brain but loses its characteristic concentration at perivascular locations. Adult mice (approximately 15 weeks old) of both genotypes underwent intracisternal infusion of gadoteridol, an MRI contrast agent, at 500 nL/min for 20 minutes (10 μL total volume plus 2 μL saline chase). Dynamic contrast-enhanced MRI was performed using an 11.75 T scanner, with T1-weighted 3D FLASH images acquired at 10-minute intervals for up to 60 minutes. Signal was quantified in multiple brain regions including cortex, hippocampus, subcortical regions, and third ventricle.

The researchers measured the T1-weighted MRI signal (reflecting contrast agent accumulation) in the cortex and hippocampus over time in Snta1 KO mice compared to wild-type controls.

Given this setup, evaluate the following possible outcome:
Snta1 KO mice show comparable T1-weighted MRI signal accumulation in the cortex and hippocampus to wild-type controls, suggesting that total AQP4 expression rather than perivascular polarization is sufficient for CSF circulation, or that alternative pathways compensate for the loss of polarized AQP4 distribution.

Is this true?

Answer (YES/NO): NO